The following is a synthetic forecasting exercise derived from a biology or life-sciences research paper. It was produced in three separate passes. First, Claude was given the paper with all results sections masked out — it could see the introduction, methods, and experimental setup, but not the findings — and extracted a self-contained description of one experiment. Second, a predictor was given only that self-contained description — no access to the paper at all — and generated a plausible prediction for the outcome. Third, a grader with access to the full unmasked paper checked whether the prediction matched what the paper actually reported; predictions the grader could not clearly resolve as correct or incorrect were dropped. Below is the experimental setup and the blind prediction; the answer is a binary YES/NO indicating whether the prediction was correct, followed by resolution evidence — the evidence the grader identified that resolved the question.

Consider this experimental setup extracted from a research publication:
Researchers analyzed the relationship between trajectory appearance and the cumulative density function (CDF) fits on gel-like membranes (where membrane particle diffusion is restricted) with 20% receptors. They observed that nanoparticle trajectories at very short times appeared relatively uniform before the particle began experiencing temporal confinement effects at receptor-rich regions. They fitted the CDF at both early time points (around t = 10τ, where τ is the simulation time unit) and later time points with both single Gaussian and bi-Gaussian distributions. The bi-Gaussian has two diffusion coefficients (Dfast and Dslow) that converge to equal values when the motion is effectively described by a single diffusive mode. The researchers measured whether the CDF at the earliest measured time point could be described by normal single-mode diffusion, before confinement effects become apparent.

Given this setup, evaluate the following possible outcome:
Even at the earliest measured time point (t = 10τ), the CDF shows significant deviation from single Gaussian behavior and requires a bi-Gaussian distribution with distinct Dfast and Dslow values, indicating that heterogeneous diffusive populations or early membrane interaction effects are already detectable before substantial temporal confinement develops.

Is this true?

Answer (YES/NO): NO